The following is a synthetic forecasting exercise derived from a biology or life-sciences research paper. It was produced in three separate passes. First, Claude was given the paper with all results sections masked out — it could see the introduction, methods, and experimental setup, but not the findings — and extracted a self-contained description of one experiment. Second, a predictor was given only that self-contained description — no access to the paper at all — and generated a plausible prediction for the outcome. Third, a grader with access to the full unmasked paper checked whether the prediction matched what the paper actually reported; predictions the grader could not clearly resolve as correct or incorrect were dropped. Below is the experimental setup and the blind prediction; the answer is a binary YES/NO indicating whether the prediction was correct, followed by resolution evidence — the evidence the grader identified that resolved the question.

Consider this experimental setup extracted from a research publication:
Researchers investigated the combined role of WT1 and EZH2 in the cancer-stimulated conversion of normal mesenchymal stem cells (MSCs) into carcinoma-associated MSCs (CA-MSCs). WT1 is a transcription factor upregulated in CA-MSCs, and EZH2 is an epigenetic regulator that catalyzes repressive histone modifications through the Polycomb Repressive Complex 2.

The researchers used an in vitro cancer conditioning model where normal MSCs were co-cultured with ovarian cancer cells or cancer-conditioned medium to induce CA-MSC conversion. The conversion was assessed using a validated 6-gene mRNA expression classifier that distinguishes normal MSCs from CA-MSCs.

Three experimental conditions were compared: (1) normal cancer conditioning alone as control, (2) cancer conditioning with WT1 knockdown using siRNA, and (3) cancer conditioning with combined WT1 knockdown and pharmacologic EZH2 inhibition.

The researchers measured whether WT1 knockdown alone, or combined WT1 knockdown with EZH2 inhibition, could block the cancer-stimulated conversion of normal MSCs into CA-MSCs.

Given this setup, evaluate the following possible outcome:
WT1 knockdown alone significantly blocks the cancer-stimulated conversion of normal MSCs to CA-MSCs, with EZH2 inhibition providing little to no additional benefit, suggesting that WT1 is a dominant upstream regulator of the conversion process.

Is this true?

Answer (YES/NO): NO